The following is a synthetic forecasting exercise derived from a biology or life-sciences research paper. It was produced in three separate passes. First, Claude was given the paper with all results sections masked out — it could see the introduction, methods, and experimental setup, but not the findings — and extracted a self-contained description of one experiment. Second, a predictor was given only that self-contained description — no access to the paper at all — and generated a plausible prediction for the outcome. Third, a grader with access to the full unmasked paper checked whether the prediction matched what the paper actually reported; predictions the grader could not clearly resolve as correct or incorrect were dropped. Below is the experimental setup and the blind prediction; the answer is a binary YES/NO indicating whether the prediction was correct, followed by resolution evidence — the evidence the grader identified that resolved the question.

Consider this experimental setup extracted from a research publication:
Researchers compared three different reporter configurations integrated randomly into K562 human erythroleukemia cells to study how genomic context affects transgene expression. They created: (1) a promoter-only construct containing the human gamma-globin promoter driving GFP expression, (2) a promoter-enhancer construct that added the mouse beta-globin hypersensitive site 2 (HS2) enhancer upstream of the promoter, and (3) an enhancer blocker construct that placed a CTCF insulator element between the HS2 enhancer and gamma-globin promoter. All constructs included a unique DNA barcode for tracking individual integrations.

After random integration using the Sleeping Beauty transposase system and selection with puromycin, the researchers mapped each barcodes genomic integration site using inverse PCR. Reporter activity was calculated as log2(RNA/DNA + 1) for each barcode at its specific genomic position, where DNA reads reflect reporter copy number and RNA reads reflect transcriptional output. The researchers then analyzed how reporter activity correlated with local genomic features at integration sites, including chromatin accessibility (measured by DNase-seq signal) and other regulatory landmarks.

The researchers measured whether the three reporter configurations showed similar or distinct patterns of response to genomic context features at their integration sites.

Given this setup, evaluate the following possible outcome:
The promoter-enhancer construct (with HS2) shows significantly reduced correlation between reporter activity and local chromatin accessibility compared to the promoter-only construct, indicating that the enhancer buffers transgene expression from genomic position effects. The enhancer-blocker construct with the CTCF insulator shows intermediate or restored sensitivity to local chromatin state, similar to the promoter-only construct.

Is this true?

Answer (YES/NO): YES